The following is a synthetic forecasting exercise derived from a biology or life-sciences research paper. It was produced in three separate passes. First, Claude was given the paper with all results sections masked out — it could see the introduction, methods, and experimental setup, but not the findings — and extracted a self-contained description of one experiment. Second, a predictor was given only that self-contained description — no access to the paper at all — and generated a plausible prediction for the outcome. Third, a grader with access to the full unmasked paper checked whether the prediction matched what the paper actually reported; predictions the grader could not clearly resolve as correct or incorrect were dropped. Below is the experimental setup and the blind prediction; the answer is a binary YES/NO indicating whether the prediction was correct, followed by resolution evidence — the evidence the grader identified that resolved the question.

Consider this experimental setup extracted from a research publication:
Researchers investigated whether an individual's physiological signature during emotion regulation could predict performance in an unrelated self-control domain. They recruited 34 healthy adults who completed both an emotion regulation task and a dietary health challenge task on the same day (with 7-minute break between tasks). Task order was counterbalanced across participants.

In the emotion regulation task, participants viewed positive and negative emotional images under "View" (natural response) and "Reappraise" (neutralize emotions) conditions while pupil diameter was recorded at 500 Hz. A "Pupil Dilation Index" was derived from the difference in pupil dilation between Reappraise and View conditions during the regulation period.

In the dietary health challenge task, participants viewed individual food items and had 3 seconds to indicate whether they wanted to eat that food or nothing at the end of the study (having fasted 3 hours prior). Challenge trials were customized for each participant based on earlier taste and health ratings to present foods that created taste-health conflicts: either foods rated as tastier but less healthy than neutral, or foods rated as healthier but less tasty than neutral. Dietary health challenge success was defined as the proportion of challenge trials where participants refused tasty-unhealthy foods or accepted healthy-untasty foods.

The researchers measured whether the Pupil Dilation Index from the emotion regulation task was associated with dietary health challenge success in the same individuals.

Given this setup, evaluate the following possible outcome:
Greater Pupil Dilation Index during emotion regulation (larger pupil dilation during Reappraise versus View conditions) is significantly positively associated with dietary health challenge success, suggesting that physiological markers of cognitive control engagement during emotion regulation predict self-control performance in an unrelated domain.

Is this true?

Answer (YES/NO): YES